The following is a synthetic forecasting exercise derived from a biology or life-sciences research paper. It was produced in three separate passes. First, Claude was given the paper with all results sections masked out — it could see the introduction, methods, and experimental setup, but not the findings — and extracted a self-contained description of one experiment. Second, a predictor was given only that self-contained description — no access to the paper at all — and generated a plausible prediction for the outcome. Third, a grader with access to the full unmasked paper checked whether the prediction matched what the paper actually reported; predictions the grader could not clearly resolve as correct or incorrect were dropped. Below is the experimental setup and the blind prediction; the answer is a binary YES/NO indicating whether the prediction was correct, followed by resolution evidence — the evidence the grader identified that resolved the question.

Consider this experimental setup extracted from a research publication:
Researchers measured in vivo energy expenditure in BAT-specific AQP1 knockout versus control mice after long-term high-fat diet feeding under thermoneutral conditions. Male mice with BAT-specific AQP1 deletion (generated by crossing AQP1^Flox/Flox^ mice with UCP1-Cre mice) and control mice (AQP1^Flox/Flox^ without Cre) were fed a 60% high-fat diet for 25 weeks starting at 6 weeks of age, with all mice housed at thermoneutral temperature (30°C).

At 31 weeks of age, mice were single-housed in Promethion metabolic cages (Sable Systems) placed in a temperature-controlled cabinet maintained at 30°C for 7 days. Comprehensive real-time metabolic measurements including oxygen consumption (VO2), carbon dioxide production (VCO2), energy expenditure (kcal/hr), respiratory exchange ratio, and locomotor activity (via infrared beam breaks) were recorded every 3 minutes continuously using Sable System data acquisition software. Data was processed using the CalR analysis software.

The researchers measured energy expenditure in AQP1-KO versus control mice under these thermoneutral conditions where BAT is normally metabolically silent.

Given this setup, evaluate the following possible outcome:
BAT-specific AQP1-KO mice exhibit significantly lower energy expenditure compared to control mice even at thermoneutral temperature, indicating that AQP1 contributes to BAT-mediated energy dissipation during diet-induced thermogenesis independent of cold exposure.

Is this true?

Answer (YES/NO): NO